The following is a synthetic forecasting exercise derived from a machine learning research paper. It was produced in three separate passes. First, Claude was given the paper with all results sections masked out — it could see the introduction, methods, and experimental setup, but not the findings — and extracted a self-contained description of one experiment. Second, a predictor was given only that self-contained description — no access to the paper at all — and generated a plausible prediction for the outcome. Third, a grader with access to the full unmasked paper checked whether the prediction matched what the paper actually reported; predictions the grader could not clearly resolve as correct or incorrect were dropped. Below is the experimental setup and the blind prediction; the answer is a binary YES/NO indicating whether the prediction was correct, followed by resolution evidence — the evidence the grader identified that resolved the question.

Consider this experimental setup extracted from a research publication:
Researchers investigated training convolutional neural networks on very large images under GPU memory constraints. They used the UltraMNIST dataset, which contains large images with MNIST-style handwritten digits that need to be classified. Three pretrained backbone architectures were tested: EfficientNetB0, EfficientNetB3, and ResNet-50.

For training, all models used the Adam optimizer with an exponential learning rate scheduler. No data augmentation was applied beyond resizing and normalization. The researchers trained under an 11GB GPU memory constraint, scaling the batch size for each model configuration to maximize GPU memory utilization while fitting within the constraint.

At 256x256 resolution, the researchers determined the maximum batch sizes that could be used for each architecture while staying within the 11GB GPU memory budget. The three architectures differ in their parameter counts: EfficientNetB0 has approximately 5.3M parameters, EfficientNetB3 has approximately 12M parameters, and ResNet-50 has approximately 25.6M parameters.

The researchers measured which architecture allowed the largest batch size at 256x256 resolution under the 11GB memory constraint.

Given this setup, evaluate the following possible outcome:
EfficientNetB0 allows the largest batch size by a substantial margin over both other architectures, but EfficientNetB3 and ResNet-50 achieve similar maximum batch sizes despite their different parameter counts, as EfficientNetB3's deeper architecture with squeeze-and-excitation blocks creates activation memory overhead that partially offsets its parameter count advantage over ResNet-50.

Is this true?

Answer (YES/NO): NO